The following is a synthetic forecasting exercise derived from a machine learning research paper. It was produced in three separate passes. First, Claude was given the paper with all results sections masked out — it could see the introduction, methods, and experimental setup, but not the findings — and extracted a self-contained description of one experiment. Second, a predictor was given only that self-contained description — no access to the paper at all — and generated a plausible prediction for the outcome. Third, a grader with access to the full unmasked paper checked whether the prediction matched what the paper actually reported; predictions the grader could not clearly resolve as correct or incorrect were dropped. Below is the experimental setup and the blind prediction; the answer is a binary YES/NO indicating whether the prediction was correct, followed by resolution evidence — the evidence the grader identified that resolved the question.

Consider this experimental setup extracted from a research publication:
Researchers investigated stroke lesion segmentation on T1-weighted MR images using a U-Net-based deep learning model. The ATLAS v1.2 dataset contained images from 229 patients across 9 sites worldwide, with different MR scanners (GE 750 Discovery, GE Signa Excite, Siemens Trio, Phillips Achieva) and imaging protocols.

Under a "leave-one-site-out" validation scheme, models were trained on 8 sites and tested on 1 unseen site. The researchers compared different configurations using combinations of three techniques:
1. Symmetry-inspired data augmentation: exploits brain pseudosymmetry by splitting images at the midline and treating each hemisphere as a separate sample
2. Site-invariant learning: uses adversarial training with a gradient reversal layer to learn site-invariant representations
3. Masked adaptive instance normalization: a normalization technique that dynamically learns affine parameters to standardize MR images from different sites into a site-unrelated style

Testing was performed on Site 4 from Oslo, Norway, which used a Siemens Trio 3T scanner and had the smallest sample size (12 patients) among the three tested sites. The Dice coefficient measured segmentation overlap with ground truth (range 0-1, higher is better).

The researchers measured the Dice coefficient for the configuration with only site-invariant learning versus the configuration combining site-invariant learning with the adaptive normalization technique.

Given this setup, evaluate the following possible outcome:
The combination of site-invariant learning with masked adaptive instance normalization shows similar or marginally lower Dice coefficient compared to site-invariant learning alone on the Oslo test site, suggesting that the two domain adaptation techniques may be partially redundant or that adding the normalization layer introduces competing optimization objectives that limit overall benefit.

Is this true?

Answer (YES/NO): NO